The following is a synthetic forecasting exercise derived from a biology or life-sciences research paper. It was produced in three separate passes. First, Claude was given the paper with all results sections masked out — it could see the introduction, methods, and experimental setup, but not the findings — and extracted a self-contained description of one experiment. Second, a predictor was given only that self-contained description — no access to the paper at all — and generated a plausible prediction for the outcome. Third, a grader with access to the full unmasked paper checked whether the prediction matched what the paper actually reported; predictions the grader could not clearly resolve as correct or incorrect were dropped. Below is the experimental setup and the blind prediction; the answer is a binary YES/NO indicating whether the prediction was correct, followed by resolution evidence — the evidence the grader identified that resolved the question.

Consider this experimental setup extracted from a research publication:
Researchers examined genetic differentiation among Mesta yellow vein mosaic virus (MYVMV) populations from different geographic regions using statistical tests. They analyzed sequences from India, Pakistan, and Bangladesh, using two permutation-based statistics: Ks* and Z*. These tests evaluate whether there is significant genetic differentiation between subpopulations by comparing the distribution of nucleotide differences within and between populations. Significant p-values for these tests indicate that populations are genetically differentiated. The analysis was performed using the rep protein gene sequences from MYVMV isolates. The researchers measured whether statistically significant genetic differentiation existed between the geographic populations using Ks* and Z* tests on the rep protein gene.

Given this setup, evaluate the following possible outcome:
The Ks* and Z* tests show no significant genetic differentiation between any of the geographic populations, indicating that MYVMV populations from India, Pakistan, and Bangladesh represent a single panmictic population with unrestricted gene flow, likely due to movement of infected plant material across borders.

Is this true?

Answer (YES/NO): NO